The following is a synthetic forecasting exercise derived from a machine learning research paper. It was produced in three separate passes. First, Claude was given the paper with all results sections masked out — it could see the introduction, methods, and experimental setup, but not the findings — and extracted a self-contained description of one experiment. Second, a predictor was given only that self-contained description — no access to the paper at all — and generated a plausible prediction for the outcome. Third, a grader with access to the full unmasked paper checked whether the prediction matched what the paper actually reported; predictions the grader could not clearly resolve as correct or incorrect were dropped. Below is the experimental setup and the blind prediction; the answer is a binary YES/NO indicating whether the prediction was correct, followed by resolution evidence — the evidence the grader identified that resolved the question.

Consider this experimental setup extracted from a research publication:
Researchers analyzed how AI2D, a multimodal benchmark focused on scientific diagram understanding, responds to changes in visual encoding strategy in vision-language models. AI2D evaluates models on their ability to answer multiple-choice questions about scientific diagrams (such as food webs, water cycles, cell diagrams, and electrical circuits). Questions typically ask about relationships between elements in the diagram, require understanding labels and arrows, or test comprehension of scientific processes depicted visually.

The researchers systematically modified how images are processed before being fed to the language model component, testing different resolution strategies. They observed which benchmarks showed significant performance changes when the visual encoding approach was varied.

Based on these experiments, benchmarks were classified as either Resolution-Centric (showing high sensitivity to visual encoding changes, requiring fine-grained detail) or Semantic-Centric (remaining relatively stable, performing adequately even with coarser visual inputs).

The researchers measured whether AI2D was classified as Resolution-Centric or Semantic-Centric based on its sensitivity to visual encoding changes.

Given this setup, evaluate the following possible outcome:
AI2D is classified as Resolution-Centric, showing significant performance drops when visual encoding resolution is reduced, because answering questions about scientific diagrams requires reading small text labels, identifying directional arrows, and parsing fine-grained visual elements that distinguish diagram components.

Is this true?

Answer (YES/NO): NO